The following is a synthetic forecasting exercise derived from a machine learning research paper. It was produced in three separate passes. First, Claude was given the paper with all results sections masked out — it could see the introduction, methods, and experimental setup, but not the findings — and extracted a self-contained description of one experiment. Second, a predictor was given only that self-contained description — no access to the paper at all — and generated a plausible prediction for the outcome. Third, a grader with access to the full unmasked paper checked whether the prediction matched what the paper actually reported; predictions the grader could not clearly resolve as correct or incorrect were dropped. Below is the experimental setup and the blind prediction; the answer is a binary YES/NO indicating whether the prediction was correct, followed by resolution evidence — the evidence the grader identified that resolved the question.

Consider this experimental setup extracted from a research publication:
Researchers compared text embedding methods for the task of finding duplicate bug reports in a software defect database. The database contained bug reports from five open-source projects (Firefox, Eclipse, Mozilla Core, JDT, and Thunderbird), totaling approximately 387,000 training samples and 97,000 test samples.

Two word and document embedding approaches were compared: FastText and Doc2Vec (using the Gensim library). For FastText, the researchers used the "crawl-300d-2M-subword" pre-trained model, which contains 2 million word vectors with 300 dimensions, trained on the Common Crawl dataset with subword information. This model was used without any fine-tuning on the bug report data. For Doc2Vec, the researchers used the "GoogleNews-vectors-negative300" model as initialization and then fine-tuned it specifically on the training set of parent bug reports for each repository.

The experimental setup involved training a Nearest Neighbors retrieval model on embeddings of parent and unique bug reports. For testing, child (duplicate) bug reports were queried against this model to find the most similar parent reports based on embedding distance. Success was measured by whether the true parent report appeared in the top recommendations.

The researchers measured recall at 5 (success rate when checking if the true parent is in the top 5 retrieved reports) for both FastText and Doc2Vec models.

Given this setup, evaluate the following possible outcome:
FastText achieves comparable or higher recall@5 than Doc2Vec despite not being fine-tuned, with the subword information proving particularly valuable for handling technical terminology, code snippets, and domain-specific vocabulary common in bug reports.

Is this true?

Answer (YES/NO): NO